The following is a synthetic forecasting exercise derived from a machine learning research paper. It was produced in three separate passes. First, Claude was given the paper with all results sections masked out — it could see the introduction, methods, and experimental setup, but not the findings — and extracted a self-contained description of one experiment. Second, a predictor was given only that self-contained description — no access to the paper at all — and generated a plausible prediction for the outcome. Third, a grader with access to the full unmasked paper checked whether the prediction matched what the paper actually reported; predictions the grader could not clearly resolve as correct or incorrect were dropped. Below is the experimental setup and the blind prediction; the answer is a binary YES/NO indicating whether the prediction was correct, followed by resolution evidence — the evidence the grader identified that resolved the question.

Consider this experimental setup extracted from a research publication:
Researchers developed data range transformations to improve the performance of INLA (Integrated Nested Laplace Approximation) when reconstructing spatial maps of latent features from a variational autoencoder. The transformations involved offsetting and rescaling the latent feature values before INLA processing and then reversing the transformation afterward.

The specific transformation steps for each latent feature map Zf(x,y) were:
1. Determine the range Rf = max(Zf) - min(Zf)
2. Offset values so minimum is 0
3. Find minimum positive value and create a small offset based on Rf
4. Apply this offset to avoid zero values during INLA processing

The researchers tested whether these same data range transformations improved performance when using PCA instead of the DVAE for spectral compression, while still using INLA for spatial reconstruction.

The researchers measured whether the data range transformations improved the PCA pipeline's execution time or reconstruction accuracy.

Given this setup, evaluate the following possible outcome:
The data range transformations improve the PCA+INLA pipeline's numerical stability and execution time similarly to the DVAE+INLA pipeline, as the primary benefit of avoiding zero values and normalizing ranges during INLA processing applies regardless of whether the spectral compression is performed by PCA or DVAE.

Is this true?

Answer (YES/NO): NO